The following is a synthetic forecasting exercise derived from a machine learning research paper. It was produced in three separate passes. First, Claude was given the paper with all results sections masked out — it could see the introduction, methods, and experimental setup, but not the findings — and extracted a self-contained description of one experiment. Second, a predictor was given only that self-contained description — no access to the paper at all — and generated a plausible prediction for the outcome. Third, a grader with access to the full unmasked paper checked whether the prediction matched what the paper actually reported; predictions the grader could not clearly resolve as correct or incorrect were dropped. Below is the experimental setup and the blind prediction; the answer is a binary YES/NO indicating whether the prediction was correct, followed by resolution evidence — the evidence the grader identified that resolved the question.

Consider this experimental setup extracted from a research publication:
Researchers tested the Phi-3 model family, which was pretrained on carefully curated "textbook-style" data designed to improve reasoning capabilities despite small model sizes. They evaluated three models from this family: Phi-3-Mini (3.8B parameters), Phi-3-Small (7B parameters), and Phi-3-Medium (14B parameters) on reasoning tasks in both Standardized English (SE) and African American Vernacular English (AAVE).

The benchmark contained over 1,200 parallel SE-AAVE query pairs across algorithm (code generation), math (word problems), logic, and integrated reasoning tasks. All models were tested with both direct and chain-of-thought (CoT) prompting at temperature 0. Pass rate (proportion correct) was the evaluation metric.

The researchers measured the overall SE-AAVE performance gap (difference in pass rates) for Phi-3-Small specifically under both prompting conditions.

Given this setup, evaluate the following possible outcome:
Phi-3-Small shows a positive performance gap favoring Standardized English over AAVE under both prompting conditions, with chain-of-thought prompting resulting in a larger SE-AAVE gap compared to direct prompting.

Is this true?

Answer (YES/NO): YES